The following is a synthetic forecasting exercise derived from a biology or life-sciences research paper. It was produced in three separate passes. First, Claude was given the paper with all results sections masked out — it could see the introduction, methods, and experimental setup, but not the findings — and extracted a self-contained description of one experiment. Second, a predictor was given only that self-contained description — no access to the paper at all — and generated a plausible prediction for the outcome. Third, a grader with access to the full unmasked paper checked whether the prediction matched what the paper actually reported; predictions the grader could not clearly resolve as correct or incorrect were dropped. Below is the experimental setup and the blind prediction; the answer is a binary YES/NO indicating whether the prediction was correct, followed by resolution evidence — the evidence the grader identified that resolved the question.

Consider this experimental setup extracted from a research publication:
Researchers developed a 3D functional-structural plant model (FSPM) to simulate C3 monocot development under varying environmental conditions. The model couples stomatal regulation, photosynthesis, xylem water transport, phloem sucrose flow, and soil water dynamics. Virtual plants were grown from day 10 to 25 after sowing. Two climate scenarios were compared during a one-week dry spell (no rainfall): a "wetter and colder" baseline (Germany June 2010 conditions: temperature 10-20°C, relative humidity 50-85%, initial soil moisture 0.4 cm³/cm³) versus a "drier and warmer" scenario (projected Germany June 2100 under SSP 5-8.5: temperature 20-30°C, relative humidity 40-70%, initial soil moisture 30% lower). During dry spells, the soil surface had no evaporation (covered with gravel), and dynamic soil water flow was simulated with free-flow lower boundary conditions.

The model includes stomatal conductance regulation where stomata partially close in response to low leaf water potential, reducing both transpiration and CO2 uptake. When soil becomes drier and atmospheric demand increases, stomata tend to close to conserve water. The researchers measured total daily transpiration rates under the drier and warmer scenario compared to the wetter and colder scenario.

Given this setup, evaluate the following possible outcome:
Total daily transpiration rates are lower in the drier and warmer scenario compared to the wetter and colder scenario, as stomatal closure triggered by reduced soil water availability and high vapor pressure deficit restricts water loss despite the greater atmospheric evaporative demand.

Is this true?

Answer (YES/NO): NO